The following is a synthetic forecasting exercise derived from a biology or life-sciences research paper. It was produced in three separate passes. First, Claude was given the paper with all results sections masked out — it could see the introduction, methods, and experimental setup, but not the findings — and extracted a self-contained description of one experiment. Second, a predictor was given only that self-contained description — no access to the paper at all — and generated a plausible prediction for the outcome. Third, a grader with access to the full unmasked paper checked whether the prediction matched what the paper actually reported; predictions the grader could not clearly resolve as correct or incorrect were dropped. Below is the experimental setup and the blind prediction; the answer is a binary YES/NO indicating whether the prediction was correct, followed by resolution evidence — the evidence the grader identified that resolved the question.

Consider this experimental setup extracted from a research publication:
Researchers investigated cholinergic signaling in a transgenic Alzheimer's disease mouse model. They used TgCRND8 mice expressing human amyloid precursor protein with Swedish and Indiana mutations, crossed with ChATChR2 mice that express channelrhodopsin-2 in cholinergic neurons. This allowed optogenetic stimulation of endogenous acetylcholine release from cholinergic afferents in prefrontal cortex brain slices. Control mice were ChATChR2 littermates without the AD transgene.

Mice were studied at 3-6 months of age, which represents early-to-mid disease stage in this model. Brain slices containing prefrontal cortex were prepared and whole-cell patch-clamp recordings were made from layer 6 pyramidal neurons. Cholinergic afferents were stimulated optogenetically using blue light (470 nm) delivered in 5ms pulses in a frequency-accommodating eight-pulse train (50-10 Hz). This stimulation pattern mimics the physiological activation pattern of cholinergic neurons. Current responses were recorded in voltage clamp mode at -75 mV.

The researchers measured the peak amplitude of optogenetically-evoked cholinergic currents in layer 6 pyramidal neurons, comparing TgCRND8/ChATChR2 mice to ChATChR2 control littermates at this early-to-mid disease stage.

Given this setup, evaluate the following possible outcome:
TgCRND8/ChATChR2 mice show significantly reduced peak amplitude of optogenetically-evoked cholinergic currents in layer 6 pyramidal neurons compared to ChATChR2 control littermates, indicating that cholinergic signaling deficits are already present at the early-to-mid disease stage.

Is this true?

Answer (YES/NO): NO